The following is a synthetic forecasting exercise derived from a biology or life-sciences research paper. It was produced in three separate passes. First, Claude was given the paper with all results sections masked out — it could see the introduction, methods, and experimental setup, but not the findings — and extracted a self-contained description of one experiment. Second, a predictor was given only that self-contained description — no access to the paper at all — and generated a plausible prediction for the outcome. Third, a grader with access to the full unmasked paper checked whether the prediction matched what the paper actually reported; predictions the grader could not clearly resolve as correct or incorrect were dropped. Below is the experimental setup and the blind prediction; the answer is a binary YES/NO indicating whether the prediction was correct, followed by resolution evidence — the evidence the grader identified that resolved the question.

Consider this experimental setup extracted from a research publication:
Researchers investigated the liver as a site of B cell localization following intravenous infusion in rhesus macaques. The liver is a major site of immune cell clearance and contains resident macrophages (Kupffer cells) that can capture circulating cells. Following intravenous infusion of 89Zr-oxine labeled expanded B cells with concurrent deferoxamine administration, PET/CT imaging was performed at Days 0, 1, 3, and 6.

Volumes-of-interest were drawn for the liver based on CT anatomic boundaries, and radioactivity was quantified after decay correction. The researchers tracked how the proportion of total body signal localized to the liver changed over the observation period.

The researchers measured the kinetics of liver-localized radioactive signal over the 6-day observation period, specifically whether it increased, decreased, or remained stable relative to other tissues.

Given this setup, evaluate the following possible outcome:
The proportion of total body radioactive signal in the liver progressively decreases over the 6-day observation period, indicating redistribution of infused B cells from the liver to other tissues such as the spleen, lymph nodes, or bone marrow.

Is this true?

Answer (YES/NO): NO